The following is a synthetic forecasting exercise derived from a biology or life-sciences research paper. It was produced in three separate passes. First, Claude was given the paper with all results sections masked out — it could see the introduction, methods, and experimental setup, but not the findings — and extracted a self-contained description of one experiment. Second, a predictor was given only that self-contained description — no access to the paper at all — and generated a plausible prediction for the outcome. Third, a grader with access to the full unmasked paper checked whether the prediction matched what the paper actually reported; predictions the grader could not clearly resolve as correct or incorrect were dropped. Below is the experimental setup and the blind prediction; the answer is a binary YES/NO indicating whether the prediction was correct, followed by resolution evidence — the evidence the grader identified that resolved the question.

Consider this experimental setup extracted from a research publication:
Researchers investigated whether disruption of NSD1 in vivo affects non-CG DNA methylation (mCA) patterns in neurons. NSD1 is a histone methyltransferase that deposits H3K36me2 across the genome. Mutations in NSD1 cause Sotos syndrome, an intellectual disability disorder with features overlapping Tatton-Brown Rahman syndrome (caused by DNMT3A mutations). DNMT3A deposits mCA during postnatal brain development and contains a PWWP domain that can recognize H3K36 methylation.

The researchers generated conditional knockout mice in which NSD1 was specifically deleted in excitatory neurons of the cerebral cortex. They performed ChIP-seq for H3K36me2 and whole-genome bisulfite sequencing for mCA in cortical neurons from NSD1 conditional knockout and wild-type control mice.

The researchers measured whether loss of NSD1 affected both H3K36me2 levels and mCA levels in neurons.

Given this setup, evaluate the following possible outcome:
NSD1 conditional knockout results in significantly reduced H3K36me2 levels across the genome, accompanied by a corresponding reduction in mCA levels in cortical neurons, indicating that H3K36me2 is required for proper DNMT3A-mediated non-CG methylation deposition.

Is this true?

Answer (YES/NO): YES